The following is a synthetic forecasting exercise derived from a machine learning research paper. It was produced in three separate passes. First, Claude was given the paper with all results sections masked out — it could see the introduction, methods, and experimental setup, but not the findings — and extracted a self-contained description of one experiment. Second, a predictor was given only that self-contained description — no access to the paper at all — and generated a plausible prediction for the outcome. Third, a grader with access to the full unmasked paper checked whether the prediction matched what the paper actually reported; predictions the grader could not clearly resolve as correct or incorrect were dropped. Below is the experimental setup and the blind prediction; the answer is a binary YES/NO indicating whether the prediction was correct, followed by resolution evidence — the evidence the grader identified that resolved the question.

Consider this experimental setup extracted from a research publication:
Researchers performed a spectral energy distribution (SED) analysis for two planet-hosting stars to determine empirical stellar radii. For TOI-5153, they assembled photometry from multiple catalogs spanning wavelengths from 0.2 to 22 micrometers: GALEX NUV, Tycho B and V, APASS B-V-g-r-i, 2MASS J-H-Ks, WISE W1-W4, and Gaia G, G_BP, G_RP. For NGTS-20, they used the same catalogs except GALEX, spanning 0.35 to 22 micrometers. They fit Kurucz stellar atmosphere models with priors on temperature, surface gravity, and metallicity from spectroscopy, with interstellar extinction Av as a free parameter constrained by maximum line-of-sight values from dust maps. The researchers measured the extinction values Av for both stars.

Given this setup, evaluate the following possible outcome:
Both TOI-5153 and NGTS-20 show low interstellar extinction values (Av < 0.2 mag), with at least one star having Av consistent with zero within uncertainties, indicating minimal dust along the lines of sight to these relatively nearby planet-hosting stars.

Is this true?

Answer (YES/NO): YES